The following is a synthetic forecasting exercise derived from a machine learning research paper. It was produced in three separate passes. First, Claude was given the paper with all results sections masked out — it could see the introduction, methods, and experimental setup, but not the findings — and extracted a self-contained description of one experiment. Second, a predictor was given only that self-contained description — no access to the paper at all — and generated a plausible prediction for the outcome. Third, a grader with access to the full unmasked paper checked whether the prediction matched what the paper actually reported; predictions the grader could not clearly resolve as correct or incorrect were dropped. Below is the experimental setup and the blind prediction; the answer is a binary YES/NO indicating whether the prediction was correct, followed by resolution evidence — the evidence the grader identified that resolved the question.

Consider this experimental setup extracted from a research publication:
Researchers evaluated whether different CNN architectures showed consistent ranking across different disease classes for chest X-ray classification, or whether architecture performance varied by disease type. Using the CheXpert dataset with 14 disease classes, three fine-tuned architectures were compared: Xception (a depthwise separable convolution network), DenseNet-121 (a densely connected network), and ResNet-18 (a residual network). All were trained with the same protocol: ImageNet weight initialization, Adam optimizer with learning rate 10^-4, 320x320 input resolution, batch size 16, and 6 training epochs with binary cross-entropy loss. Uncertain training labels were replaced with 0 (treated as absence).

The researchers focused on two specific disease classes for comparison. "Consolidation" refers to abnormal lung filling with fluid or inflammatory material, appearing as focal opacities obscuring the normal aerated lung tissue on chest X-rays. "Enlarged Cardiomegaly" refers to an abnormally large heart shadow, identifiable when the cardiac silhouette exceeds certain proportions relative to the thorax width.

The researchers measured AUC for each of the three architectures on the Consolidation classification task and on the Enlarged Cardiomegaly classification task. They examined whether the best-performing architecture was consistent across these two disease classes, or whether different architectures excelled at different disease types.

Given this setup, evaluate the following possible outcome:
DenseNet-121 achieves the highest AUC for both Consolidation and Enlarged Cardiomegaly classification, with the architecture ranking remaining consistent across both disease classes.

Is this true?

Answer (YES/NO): NO